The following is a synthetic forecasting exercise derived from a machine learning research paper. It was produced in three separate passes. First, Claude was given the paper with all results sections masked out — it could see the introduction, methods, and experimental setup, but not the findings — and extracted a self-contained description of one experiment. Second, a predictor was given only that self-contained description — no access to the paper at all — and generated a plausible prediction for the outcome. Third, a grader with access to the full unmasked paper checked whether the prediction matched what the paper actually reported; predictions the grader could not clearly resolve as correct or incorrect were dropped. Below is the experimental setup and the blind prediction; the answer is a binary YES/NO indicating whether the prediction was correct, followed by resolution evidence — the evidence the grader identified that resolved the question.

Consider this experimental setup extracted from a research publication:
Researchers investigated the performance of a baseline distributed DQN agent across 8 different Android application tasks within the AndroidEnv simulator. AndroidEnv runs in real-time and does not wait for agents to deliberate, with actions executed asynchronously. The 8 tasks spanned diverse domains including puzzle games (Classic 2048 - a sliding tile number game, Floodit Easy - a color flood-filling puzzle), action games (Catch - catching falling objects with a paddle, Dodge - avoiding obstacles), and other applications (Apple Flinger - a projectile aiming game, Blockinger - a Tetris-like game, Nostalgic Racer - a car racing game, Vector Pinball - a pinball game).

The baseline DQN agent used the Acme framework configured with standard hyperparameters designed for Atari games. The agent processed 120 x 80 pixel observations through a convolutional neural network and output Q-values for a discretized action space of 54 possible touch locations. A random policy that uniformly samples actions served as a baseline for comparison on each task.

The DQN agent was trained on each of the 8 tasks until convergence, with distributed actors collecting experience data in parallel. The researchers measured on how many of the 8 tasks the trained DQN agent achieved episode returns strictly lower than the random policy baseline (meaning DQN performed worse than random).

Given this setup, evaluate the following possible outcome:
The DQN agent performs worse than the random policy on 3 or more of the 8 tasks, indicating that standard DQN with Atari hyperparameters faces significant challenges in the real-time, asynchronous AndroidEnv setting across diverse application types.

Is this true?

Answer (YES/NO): YES